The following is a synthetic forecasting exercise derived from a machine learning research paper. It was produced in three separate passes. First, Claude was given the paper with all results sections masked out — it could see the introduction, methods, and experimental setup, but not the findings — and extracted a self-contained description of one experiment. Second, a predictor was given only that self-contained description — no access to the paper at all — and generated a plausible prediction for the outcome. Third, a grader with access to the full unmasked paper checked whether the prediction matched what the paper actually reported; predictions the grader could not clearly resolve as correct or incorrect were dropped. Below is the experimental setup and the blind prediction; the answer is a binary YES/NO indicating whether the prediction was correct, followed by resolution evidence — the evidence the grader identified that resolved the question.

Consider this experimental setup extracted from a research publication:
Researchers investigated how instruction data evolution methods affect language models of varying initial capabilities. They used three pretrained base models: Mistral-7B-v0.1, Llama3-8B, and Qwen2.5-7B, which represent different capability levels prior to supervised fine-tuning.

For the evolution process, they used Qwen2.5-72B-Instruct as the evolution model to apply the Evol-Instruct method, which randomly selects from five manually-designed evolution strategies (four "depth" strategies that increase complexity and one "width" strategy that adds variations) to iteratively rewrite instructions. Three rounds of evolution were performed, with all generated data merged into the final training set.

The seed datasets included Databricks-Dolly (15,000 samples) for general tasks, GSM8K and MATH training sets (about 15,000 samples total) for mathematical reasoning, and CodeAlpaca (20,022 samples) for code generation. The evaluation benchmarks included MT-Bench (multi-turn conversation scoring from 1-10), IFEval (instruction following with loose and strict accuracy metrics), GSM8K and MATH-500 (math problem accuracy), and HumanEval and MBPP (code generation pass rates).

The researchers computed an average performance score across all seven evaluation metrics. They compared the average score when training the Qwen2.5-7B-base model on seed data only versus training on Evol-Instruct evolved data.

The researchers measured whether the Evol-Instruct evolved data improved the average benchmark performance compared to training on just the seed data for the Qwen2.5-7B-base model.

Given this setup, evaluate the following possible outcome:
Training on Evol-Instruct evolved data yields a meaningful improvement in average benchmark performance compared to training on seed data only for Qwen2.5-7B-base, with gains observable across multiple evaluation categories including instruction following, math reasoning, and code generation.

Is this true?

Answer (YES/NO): NO